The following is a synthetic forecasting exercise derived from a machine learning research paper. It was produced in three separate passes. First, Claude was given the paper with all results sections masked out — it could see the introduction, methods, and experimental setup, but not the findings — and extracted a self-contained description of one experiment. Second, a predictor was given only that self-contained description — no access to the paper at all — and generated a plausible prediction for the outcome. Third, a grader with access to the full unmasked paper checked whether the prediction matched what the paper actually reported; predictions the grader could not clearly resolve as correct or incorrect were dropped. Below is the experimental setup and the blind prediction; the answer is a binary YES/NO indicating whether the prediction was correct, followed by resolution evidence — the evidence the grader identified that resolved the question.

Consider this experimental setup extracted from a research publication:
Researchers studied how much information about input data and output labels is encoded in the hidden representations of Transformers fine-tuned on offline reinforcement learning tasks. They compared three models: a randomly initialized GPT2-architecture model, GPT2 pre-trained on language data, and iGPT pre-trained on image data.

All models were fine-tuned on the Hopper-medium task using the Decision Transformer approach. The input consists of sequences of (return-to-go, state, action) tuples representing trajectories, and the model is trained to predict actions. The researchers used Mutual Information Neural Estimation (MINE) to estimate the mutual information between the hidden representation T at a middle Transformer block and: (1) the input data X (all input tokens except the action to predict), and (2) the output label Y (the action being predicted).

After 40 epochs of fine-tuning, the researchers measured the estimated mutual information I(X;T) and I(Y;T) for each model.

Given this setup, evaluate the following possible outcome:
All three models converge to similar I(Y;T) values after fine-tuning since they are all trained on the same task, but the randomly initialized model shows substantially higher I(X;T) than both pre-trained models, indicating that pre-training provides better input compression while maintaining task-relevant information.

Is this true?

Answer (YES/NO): NO